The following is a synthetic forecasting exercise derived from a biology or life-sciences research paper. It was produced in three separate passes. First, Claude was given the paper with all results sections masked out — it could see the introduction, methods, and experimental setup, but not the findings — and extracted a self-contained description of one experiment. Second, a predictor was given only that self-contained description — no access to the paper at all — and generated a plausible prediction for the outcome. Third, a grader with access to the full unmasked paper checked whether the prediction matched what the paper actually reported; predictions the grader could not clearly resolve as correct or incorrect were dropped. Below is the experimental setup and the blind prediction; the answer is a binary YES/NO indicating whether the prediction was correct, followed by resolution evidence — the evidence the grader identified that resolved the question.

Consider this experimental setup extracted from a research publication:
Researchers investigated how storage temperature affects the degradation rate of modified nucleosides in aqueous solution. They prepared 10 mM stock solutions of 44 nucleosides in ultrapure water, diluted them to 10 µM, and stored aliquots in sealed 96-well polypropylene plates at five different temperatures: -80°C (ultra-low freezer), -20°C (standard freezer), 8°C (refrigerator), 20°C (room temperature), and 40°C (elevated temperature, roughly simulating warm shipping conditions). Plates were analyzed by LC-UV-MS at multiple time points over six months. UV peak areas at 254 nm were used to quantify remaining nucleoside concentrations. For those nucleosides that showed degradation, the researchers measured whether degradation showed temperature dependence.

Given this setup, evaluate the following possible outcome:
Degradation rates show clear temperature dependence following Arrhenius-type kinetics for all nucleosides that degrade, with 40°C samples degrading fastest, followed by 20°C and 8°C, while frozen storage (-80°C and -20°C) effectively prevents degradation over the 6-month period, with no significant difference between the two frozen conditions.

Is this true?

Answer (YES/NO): NO